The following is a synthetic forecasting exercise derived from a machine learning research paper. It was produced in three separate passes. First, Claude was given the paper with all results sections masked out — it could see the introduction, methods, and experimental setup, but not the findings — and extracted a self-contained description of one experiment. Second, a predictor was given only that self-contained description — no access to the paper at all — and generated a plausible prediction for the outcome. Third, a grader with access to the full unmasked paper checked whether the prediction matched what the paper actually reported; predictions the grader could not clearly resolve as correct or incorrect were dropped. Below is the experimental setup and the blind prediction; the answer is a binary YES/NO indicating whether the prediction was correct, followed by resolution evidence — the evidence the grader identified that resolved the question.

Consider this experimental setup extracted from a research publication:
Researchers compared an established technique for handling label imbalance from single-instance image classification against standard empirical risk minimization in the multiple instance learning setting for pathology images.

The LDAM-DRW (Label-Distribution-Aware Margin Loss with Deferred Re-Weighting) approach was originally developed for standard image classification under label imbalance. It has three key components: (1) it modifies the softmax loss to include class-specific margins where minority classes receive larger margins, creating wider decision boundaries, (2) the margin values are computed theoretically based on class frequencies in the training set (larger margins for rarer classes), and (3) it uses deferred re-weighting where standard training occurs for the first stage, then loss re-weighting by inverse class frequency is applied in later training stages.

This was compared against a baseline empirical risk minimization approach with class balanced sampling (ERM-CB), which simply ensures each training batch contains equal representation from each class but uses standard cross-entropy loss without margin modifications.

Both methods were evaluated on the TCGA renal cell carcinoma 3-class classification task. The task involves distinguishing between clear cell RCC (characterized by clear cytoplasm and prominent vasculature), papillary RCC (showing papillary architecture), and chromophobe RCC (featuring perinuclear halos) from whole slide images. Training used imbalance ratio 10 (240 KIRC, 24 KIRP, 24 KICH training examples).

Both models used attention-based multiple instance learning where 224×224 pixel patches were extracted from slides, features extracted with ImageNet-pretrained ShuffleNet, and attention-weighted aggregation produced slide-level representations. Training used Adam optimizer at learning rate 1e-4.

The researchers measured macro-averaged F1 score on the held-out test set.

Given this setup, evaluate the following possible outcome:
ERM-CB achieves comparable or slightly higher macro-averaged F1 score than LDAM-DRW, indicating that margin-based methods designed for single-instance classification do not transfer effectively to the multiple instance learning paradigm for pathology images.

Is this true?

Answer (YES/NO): NO